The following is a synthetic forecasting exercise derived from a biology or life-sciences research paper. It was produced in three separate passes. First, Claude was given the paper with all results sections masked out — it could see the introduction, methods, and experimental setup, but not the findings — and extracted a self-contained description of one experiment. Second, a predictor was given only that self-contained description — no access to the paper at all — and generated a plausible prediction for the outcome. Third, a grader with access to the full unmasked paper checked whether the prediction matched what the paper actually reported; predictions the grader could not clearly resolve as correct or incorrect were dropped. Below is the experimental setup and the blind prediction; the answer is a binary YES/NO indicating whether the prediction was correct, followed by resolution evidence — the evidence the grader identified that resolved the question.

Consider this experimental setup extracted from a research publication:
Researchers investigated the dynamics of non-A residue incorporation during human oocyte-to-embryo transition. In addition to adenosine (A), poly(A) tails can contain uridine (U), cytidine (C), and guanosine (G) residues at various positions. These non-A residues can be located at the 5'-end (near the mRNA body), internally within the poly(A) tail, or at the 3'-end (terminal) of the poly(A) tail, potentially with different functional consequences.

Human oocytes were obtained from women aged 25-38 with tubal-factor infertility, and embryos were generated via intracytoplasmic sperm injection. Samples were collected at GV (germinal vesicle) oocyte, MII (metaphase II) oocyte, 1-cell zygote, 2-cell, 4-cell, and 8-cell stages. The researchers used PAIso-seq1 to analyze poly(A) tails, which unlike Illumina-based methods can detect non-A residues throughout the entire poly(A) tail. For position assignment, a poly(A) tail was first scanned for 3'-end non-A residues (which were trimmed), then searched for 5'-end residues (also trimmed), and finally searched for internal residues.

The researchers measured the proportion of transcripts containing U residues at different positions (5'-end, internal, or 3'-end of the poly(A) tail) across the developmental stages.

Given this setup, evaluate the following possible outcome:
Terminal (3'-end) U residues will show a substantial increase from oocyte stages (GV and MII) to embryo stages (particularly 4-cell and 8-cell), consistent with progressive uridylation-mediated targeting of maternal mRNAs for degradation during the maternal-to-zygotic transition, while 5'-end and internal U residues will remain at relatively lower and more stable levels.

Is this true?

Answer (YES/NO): NO